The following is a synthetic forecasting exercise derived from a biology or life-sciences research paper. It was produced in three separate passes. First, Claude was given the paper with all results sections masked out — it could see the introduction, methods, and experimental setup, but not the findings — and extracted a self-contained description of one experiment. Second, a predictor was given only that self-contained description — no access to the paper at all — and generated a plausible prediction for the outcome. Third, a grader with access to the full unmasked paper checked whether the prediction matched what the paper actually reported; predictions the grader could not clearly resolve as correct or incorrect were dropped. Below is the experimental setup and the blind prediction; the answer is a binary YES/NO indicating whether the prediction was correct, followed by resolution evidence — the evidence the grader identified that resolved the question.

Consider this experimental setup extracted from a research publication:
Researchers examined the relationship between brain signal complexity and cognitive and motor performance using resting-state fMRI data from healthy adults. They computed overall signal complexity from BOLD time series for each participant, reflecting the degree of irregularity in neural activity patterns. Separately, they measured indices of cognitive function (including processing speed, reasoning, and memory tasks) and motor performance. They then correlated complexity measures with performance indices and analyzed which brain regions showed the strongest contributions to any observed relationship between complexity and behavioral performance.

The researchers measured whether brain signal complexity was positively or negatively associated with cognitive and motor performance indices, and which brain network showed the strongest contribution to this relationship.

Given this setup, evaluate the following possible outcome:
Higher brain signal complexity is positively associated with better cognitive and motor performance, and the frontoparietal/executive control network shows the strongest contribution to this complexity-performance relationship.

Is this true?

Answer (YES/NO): NO